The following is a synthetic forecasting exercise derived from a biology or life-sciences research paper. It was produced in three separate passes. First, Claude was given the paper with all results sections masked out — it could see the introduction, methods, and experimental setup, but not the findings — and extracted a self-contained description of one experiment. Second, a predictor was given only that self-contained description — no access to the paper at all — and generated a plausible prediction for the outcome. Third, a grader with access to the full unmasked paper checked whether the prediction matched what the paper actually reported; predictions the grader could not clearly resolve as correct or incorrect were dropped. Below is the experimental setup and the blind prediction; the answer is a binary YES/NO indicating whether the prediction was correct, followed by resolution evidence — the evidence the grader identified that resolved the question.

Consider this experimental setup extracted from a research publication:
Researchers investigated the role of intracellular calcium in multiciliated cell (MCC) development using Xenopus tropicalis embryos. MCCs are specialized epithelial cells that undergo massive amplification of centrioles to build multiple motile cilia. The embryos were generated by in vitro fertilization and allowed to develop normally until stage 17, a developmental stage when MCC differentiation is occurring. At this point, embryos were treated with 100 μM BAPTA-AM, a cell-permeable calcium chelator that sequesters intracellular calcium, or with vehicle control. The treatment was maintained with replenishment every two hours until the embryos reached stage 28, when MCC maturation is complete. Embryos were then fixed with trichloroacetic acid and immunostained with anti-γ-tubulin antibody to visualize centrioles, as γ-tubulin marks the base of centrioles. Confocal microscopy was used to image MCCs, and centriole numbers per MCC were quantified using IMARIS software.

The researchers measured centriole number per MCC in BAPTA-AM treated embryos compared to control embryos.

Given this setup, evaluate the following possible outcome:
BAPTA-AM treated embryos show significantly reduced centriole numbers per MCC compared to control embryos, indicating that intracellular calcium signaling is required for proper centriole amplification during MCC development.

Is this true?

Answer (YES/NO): YES